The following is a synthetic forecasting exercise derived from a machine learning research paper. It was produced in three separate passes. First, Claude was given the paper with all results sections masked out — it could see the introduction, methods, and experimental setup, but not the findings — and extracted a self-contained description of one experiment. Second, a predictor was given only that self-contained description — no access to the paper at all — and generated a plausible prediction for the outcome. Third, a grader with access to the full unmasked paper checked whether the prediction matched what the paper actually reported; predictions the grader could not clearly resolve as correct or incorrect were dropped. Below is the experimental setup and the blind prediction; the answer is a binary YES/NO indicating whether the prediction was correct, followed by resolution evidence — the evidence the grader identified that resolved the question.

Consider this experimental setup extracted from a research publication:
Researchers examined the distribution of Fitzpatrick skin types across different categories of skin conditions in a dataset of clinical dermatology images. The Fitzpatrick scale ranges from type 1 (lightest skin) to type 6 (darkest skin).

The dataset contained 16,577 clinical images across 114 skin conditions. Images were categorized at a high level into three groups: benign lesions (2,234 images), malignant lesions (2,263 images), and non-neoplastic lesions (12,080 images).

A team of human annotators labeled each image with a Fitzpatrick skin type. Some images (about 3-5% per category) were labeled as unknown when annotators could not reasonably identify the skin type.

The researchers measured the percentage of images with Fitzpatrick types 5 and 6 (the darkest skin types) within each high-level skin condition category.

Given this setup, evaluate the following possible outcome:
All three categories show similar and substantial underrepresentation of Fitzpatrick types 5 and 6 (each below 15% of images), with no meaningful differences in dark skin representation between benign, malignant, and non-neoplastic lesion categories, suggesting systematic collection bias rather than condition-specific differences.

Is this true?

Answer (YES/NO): NO